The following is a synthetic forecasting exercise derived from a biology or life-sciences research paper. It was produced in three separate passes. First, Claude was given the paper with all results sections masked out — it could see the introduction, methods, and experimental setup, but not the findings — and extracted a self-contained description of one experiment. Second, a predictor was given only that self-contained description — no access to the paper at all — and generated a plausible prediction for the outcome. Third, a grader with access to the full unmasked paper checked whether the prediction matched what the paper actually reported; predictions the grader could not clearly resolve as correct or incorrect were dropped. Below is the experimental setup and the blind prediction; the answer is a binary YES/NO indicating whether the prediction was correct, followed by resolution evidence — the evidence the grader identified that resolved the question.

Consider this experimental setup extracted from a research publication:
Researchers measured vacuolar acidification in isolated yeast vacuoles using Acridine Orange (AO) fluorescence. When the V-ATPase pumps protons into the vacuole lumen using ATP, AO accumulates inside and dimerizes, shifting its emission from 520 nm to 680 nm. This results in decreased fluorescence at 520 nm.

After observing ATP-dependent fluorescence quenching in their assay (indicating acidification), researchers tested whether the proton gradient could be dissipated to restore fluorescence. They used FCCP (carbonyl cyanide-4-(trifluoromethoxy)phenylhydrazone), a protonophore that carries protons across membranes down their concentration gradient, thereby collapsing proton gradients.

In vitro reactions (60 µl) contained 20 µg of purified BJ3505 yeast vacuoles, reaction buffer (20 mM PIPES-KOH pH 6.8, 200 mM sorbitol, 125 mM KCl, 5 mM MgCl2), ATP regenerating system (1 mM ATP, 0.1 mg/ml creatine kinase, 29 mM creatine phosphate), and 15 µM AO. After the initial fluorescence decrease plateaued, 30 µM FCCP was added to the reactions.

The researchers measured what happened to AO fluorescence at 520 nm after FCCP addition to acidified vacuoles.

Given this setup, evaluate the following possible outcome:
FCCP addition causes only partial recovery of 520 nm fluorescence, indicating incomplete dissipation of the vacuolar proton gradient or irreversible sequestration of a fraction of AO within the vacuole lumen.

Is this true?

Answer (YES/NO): NO